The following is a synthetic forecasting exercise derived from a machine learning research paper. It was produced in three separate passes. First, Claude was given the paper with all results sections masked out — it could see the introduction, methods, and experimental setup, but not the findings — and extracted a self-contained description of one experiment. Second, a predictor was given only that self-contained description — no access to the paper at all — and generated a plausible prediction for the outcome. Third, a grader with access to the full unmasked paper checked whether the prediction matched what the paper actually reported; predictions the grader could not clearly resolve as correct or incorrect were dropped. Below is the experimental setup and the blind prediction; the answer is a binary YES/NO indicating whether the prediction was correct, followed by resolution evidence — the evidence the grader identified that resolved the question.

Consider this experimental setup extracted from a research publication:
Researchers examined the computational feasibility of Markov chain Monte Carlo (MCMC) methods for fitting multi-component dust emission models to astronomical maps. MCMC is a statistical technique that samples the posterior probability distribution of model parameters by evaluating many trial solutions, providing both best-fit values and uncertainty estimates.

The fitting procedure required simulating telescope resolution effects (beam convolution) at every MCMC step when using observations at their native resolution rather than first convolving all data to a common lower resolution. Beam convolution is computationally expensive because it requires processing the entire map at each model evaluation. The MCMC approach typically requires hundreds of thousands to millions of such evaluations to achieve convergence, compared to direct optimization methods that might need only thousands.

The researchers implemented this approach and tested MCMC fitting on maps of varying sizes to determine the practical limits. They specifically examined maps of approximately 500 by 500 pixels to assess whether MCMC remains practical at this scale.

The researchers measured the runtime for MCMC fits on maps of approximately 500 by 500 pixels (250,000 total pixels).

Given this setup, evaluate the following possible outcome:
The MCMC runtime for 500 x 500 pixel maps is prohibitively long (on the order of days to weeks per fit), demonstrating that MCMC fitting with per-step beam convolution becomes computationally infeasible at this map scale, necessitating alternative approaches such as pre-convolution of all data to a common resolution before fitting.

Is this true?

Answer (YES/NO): NO